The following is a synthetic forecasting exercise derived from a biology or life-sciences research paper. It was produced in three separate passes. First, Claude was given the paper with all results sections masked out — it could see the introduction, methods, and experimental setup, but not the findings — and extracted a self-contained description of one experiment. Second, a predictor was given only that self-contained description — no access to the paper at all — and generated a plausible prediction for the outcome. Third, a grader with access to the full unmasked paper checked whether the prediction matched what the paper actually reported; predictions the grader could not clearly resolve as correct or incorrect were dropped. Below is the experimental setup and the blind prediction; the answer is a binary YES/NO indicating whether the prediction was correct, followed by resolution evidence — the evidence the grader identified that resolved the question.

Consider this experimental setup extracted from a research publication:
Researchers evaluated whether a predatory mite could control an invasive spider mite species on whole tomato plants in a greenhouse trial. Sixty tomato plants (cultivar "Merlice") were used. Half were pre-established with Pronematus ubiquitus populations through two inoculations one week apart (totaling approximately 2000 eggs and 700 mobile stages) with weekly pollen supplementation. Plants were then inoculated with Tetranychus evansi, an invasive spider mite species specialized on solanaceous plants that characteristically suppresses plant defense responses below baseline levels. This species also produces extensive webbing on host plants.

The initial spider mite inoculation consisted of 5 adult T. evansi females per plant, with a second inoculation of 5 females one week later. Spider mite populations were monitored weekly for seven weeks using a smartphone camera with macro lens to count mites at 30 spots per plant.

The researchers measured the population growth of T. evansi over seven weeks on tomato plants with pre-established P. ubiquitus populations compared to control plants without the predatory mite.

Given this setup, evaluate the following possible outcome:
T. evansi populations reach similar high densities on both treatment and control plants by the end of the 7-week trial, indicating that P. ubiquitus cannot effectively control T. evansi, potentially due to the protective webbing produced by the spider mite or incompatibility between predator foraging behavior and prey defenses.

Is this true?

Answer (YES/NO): NO